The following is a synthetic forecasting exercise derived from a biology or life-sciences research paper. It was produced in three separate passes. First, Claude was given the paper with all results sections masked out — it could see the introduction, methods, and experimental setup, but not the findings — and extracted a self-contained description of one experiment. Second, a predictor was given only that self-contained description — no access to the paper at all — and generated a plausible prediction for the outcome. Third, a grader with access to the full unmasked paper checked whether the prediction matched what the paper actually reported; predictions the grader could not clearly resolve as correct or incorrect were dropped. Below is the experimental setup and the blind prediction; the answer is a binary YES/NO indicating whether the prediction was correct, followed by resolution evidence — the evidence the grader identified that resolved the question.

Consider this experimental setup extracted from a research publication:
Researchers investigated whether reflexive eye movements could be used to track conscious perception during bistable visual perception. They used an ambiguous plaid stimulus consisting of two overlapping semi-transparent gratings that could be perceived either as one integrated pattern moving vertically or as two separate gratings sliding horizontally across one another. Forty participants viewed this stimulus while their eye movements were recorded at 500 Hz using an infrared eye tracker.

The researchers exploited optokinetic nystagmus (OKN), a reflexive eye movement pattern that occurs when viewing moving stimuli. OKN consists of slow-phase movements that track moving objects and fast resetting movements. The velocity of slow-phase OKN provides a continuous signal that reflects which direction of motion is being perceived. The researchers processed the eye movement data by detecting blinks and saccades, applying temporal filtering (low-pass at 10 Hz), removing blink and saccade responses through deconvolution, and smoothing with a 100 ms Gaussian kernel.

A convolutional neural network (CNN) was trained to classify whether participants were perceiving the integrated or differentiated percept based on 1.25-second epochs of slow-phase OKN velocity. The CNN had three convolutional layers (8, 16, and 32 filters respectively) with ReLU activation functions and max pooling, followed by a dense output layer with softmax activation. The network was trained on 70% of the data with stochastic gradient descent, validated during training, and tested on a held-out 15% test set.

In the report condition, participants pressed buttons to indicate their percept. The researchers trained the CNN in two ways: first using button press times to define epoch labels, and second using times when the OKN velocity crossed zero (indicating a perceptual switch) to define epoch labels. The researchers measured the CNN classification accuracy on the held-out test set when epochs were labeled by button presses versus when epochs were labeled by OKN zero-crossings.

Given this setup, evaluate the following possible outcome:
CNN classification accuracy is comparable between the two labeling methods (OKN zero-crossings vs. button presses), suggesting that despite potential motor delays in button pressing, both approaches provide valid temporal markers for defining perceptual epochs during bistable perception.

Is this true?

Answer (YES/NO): NO